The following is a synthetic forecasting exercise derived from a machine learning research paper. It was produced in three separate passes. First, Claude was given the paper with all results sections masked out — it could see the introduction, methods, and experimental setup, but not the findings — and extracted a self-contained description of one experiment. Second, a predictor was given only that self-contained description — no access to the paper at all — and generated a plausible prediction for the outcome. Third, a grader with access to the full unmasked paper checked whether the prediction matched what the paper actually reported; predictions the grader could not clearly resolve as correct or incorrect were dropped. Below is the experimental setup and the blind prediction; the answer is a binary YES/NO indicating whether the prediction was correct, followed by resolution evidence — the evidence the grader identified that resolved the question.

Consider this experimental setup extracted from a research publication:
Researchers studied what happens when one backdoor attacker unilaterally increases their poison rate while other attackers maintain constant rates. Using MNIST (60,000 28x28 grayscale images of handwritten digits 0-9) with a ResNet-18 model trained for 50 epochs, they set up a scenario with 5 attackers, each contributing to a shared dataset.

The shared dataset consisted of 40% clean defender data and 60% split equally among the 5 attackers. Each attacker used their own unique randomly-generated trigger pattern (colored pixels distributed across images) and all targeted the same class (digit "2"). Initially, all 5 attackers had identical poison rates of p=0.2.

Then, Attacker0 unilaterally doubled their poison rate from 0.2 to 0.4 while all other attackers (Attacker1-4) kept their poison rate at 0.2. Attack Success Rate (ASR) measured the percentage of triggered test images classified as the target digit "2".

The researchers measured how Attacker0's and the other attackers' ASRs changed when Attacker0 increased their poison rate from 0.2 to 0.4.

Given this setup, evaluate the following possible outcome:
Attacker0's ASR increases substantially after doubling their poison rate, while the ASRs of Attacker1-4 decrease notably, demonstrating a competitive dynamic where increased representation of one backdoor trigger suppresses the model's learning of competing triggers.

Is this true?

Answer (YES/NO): NO